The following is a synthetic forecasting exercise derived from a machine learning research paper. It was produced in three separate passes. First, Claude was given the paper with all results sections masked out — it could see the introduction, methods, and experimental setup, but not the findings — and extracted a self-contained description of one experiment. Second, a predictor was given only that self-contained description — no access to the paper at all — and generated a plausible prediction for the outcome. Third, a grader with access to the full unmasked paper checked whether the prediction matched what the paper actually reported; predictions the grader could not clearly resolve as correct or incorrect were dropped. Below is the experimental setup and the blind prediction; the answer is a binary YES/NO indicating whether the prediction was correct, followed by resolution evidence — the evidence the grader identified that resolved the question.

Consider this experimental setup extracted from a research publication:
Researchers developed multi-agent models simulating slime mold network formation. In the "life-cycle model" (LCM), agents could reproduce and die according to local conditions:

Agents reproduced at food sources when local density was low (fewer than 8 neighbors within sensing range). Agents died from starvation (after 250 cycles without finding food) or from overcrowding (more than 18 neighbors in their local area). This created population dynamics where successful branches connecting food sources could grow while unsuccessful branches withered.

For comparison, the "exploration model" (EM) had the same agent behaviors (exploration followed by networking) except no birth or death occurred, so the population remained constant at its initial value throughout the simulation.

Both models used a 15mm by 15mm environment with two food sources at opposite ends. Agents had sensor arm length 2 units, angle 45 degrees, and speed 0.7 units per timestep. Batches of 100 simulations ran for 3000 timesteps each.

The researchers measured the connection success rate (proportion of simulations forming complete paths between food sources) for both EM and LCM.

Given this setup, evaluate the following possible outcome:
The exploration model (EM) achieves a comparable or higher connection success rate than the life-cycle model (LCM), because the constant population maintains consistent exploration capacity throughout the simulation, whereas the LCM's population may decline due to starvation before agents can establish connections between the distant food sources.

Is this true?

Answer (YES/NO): YES